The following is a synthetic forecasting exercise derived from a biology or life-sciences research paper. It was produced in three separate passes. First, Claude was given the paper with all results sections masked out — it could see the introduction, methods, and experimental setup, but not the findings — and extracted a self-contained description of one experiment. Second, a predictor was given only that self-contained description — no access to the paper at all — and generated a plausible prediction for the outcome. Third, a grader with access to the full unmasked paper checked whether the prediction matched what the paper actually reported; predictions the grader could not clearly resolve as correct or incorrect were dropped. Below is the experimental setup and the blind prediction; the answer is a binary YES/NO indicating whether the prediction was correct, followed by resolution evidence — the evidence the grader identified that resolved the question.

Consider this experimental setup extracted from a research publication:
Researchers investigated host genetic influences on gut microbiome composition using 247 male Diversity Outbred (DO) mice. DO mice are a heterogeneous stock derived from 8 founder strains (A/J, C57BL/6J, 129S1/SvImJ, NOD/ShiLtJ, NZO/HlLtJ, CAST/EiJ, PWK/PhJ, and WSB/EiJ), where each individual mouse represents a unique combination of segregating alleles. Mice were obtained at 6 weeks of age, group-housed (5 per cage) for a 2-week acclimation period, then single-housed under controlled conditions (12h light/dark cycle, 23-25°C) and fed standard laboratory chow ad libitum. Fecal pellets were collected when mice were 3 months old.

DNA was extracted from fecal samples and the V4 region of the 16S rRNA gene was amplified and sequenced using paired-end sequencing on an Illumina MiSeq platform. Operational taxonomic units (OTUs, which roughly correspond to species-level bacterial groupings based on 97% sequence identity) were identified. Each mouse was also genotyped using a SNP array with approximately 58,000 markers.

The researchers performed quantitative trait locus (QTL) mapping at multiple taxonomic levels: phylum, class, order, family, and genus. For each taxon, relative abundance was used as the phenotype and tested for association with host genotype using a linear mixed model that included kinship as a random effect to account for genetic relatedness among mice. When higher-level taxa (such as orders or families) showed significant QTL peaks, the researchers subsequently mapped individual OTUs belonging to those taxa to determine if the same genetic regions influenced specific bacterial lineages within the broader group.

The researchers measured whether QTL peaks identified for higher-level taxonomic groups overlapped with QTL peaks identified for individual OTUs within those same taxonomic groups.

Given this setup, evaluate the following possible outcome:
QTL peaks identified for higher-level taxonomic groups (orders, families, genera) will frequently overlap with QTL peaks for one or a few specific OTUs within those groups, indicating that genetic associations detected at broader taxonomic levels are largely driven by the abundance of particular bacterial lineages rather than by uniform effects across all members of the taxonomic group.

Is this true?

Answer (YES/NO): NO